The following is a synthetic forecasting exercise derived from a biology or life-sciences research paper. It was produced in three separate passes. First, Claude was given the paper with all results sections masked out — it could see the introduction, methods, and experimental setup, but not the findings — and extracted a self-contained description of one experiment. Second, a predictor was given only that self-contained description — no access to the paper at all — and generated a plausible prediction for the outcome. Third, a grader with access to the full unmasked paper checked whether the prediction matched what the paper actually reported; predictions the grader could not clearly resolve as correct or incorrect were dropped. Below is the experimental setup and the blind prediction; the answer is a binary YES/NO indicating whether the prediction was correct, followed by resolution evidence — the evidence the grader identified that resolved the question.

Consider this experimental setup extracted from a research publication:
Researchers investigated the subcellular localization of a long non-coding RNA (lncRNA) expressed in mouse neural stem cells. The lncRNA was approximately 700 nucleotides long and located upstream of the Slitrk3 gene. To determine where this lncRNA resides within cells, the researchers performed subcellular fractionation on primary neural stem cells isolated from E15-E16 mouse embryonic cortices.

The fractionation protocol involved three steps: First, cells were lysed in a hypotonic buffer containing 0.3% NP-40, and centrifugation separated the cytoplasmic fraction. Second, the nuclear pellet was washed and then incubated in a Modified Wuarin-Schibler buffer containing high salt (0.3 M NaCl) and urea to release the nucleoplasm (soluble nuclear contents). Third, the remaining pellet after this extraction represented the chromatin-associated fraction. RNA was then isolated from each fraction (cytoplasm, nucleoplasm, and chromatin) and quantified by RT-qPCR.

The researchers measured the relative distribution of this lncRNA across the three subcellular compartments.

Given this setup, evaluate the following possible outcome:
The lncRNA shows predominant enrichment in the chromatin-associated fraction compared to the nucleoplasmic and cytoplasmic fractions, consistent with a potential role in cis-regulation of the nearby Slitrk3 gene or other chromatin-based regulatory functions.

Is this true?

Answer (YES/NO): YES